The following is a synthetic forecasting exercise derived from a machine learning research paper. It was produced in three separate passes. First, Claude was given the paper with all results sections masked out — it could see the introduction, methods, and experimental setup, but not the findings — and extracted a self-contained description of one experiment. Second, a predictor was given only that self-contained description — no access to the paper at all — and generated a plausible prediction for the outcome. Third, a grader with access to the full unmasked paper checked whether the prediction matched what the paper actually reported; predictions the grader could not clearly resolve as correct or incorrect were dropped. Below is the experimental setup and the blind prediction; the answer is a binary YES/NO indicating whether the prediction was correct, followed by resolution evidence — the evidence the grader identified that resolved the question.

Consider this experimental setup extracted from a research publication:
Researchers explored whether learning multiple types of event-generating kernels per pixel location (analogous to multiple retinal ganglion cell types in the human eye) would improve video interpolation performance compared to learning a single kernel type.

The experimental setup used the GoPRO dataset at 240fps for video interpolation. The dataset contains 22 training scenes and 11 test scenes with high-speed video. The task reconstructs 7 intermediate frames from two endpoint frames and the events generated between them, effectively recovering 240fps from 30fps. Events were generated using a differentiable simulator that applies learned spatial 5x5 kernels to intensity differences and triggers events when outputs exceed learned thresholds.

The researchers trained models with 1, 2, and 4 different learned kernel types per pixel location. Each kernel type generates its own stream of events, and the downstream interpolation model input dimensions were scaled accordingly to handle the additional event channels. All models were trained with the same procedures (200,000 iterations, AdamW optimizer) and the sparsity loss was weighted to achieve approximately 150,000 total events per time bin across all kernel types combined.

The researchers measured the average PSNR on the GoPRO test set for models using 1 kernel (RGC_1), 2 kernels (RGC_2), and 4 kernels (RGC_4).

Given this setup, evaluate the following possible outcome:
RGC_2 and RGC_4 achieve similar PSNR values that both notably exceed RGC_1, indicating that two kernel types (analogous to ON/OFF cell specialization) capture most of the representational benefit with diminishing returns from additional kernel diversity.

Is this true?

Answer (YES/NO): NO